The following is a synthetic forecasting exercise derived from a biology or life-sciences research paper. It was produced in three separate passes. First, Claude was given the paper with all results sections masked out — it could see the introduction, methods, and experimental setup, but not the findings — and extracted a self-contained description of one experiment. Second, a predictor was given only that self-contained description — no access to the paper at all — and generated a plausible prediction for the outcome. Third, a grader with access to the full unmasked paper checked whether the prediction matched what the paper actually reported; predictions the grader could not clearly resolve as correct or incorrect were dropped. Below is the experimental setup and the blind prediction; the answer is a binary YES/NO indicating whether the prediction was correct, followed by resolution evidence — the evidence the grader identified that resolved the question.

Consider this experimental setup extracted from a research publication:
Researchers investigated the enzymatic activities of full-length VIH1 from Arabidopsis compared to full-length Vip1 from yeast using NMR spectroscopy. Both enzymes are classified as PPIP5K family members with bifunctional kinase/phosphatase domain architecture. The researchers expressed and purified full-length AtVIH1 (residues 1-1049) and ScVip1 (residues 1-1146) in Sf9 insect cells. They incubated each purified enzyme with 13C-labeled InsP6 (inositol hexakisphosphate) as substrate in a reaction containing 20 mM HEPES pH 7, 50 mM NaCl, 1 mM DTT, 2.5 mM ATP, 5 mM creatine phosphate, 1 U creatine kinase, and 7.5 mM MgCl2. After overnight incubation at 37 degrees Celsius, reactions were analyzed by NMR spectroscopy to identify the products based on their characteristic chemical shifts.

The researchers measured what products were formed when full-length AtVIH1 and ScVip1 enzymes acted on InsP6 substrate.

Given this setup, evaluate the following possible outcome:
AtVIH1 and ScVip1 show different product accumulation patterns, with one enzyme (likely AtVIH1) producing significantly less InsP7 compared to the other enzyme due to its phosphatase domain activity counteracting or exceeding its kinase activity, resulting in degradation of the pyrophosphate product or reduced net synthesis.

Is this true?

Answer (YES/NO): NO